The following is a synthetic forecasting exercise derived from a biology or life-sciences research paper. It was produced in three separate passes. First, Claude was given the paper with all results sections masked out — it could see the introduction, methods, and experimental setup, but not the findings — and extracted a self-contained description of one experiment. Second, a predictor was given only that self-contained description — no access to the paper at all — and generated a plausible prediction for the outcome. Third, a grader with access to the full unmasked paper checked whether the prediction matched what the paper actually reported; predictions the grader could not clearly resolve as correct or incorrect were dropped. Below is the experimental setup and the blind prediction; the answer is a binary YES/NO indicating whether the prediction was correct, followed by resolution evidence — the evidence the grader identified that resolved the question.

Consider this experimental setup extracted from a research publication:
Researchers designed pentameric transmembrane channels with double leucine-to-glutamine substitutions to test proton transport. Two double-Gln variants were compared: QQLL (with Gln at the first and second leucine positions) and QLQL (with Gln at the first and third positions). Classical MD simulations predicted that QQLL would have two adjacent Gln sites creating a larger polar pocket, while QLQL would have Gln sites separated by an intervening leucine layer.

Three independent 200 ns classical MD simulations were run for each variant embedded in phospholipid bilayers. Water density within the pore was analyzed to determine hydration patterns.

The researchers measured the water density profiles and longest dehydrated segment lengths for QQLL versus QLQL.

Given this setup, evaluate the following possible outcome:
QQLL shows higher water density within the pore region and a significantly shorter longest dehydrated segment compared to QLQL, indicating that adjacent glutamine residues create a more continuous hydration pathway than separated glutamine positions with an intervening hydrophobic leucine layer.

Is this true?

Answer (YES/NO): NO